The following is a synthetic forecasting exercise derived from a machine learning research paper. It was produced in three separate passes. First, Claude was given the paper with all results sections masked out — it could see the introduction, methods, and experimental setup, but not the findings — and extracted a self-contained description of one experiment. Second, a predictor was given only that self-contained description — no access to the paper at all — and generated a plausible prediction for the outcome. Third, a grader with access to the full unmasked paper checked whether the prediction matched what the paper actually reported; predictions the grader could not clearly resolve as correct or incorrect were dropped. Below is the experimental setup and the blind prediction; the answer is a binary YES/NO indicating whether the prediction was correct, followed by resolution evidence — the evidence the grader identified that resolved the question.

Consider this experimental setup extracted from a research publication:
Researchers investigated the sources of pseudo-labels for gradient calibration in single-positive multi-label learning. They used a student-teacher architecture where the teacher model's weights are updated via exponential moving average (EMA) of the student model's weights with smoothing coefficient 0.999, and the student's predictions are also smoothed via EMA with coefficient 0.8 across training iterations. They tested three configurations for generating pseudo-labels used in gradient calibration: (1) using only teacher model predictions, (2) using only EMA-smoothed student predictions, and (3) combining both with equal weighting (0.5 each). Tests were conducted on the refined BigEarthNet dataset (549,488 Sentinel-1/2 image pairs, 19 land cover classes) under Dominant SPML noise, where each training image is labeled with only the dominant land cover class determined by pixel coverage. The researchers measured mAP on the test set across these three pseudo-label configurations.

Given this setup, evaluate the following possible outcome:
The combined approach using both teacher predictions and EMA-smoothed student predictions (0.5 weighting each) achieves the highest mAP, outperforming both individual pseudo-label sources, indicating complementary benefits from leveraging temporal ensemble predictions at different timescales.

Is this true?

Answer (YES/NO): NO